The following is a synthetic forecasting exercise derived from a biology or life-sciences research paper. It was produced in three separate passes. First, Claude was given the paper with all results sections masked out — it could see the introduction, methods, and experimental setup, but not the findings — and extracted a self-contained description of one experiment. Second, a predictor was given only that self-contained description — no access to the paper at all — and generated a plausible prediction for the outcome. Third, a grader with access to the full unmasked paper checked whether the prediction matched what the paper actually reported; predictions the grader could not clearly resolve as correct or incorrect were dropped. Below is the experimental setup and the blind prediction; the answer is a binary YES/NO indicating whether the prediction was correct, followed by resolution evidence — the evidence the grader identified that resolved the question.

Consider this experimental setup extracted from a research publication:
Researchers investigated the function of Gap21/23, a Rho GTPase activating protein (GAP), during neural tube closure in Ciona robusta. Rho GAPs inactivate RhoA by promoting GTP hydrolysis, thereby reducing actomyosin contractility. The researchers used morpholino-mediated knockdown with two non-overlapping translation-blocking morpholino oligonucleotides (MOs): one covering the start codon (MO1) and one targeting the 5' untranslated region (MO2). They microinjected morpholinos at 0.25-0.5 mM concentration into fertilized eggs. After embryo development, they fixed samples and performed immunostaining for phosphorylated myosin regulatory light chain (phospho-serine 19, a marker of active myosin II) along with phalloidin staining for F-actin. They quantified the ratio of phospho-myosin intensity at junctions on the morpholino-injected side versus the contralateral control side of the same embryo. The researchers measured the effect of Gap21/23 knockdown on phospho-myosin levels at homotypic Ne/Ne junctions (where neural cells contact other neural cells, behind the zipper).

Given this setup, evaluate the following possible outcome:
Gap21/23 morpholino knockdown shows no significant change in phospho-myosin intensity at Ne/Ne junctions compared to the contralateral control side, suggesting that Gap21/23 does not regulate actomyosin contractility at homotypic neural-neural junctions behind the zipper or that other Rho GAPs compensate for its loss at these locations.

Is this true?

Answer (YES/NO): NO